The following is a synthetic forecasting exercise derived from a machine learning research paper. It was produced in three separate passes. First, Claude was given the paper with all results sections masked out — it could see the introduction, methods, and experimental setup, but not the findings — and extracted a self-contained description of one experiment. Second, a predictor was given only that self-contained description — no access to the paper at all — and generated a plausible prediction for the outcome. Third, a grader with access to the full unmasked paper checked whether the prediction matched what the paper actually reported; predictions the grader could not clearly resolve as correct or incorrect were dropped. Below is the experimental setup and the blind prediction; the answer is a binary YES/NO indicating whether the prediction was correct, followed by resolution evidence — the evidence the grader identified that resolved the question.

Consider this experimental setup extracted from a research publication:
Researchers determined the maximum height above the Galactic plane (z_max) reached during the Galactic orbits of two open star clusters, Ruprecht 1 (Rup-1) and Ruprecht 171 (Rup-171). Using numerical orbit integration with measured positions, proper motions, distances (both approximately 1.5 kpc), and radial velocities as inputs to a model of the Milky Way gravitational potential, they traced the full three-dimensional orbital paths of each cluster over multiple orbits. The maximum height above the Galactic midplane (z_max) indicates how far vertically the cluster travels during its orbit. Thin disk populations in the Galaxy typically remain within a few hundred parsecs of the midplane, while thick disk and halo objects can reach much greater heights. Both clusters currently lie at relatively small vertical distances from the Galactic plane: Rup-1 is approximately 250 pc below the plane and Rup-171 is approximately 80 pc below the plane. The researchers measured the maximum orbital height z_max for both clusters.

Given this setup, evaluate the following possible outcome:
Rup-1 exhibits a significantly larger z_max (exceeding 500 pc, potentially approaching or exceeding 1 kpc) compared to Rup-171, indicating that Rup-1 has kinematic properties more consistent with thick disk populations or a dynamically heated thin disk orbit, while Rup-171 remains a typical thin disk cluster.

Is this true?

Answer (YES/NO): NO